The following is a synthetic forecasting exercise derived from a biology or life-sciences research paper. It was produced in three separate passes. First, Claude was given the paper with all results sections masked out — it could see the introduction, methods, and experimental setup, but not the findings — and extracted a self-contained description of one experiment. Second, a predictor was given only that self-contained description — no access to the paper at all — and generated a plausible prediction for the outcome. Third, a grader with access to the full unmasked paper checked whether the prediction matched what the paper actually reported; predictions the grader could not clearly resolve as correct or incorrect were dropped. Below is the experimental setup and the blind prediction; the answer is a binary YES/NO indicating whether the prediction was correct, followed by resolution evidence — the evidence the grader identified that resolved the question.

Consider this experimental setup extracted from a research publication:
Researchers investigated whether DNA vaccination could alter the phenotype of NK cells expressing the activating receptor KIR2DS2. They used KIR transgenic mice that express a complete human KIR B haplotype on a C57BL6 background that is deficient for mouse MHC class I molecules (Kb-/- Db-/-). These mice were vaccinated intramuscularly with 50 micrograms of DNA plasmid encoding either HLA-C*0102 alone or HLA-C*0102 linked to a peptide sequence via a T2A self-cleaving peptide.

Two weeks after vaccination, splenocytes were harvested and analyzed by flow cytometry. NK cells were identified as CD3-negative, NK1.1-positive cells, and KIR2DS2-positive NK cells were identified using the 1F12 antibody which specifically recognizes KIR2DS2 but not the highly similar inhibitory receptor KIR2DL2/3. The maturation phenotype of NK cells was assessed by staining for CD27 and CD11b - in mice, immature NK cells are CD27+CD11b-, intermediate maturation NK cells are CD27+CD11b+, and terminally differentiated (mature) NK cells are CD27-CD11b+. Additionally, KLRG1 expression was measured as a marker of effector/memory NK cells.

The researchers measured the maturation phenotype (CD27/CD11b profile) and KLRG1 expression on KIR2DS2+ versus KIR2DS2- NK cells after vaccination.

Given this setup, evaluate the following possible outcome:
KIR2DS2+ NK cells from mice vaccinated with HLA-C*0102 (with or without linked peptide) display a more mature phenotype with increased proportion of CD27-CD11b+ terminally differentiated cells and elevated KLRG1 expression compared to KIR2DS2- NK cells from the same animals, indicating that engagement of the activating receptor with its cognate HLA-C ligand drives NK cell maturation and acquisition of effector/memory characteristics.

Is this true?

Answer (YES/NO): NO